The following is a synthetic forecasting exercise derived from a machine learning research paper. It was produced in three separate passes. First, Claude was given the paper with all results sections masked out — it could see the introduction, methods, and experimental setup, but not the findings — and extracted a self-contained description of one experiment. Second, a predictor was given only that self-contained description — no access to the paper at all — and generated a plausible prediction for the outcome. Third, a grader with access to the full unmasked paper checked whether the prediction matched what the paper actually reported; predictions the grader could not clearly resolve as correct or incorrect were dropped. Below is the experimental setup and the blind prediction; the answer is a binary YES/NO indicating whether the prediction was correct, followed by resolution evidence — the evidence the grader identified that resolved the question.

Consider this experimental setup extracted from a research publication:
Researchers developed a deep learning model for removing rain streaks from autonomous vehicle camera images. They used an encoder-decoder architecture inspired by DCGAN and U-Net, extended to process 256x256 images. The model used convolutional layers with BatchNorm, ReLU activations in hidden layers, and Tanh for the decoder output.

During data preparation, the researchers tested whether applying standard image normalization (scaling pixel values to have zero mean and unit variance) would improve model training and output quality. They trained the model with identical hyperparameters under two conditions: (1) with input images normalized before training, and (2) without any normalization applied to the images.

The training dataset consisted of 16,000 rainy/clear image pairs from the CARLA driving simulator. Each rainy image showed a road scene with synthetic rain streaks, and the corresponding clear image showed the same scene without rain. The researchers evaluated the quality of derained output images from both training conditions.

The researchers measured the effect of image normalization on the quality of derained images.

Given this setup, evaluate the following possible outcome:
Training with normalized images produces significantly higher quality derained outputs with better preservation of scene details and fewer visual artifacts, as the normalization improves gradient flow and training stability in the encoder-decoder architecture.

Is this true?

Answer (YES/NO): NO